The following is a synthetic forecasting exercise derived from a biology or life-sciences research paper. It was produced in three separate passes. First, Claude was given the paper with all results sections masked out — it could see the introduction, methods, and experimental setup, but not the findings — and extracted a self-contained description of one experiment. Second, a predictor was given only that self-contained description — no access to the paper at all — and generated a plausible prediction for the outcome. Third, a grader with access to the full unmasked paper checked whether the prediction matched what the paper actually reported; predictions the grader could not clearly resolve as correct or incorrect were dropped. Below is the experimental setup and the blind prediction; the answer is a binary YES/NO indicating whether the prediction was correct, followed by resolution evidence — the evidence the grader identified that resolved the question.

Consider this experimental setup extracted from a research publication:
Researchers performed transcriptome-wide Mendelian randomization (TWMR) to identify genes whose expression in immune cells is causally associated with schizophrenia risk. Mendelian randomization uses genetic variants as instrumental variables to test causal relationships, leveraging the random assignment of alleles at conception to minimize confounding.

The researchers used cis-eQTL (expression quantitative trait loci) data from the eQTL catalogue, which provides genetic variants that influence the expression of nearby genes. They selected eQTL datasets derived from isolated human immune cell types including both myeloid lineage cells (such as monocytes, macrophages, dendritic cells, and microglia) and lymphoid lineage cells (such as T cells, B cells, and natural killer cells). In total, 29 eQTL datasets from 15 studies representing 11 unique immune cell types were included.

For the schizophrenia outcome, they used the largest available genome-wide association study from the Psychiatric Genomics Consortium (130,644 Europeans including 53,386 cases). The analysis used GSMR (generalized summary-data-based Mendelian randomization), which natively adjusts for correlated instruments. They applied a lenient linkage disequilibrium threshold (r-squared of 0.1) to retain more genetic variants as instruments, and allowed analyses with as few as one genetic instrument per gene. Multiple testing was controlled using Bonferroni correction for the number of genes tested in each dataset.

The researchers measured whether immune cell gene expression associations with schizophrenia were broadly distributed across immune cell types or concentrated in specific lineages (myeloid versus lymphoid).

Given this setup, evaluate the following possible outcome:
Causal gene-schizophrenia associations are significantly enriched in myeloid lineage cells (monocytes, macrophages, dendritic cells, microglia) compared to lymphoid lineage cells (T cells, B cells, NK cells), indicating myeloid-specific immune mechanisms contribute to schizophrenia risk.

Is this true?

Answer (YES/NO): NO